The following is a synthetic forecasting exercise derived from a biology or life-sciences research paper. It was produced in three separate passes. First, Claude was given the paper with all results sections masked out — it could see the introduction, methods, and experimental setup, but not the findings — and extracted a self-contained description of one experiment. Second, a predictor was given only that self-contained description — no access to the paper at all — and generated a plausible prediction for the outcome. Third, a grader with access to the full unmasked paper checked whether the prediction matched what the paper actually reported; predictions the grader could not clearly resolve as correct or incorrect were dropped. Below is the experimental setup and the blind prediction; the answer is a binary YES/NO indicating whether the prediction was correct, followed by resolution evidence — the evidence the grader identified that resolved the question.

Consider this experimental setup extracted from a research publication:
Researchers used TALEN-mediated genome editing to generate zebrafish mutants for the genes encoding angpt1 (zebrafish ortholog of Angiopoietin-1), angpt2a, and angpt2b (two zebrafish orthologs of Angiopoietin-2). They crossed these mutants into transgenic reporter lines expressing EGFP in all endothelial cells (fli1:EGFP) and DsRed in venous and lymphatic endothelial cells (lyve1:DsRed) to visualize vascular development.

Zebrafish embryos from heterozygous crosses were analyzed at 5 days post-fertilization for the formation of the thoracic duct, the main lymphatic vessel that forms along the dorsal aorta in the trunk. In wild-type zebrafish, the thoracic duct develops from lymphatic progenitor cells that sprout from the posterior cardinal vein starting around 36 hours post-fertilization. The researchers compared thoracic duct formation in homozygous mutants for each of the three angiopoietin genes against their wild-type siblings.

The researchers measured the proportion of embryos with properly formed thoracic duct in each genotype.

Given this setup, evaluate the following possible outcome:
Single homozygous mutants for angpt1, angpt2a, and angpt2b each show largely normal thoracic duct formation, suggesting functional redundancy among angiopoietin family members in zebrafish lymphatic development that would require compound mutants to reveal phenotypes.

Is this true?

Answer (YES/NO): NO